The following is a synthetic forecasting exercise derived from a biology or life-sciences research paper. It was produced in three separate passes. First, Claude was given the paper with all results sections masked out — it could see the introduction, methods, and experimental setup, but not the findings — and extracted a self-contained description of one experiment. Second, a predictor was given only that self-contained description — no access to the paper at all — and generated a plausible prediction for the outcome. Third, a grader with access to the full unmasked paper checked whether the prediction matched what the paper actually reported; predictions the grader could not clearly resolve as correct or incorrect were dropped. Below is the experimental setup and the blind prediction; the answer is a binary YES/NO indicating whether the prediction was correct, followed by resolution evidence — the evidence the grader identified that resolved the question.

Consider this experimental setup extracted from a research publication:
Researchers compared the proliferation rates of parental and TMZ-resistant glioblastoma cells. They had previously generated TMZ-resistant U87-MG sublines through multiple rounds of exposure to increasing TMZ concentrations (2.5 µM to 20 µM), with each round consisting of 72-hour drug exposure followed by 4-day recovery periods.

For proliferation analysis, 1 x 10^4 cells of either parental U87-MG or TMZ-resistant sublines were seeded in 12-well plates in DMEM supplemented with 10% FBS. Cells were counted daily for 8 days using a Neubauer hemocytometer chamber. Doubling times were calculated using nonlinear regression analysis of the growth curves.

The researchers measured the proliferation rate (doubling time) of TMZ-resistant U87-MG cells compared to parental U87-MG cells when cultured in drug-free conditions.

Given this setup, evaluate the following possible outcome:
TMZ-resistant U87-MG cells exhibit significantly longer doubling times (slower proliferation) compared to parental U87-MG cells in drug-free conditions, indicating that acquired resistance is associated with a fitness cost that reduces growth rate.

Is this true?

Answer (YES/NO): NO